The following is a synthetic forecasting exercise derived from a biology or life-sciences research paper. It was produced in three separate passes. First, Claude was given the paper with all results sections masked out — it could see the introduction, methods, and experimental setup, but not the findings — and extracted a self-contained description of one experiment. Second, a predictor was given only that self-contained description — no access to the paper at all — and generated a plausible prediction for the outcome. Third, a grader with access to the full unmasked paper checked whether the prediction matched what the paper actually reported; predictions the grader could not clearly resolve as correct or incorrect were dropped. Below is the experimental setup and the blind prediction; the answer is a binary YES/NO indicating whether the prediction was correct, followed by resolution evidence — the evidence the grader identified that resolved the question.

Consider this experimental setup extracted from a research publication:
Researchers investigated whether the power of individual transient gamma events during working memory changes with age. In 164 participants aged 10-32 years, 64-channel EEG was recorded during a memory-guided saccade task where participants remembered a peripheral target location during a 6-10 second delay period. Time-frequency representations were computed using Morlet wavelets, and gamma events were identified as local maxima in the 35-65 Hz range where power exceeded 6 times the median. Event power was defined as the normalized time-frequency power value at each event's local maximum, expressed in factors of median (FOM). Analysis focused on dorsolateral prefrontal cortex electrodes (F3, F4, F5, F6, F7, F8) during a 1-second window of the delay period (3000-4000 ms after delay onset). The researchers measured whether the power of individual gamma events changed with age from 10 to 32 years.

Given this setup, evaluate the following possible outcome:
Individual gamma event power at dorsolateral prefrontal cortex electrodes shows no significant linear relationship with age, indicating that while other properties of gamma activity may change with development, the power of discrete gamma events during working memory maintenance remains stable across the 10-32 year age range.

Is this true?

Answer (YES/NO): NO